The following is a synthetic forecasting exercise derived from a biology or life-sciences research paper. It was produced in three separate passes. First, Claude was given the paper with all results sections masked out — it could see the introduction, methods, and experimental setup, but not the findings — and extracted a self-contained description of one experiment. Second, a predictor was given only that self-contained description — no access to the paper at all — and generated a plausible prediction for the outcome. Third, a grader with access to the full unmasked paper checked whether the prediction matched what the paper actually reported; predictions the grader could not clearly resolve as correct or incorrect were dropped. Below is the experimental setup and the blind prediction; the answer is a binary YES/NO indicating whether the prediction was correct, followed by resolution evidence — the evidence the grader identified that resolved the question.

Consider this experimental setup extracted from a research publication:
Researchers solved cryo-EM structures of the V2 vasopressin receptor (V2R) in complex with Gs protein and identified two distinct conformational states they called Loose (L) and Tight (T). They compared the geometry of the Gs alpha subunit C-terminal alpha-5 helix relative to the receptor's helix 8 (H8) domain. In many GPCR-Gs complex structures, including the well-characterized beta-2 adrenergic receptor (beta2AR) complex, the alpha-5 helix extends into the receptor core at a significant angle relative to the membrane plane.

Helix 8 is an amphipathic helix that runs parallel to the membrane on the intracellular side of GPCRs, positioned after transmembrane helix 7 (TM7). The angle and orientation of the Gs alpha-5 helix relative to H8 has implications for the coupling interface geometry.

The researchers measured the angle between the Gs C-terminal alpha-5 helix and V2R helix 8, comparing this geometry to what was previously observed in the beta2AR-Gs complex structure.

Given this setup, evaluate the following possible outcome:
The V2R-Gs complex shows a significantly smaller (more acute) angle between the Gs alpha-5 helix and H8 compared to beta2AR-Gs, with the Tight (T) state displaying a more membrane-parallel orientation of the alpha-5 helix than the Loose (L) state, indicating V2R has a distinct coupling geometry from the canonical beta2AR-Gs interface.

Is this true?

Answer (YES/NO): NO